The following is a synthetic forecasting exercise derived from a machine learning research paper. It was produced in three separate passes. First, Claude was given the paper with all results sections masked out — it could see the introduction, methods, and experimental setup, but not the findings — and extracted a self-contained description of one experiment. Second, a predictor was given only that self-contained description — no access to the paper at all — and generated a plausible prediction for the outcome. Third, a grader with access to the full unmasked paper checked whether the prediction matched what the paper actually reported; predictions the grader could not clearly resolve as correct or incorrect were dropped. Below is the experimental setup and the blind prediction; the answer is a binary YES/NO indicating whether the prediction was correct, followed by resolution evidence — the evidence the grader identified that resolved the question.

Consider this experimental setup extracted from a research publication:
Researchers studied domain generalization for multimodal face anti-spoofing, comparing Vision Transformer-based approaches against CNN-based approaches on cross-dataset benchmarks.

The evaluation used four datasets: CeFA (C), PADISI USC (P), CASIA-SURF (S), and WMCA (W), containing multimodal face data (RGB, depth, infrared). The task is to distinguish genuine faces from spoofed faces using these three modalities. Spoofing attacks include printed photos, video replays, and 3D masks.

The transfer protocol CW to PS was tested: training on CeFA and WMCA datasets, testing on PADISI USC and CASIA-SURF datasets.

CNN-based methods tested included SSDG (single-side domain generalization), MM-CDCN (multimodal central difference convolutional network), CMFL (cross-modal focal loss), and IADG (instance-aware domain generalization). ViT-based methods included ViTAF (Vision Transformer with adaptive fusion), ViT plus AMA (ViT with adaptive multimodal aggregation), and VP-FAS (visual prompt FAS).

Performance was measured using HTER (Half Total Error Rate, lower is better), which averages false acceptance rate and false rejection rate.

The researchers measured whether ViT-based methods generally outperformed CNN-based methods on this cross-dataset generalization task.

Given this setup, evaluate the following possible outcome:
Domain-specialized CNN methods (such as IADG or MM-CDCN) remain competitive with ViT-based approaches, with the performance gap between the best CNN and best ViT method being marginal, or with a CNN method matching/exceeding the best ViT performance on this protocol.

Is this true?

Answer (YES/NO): YES